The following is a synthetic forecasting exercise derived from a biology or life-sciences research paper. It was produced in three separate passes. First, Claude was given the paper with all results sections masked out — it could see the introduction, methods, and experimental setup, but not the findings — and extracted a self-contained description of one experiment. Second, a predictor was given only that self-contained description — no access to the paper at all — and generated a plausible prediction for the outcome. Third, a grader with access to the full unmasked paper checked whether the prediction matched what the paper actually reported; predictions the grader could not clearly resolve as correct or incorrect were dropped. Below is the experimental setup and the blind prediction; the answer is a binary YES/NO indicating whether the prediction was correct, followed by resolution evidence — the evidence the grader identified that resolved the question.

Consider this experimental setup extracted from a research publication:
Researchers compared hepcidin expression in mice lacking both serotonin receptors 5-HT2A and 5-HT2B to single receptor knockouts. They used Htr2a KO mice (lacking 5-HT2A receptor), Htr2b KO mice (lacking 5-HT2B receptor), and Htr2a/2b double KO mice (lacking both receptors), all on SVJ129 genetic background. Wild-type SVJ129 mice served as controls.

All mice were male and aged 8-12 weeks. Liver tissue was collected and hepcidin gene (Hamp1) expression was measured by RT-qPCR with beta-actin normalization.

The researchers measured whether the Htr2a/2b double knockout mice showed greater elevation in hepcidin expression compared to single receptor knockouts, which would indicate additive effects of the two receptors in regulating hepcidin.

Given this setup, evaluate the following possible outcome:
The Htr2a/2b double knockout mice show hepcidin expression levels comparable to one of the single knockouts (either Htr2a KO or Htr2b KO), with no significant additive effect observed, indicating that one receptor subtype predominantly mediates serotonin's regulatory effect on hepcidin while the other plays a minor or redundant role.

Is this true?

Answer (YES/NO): YES